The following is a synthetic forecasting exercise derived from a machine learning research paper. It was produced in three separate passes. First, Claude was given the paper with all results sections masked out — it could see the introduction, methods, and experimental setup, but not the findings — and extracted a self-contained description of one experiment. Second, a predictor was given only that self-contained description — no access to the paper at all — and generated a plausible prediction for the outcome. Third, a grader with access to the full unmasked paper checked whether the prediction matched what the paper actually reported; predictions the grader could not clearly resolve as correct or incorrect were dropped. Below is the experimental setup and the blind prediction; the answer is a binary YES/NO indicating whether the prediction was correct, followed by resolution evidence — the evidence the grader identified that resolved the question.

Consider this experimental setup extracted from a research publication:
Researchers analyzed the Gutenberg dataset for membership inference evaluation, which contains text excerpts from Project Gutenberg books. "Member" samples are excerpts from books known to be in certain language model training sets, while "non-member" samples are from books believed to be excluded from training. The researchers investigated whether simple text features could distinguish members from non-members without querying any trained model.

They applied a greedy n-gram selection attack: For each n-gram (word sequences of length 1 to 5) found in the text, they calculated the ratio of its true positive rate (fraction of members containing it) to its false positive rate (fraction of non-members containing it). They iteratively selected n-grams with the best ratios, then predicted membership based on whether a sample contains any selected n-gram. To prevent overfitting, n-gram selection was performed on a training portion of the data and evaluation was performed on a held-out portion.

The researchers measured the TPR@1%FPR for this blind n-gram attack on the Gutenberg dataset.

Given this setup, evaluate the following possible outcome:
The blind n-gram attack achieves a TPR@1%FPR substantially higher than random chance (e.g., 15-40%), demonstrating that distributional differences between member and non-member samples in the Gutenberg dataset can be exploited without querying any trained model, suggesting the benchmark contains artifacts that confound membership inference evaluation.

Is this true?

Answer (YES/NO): NO